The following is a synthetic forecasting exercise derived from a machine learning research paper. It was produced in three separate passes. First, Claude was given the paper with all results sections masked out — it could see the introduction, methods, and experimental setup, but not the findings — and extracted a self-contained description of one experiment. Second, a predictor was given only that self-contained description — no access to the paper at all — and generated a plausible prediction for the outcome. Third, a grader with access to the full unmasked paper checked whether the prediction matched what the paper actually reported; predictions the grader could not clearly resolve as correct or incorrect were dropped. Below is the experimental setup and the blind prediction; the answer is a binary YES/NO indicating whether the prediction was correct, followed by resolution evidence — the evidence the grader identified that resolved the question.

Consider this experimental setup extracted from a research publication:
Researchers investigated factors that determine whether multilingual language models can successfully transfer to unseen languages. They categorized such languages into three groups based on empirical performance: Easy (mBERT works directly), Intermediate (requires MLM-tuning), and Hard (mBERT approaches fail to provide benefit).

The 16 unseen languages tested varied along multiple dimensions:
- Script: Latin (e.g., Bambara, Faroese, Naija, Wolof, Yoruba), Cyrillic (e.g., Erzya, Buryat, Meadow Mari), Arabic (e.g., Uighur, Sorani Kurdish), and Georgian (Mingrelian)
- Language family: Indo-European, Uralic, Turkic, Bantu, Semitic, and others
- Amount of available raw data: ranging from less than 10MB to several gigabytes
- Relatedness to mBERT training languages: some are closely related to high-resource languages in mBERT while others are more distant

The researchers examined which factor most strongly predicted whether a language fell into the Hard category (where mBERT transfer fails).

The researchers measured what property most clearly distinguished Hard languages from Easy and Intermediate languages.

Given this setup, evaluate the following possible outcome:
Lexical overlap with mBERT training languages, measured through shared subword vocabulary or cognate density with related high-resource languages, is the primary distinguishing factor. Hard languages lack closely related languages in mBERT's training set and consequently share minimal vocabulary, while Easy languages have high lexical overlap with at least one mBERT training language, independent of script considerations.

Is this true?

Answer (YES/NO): NO